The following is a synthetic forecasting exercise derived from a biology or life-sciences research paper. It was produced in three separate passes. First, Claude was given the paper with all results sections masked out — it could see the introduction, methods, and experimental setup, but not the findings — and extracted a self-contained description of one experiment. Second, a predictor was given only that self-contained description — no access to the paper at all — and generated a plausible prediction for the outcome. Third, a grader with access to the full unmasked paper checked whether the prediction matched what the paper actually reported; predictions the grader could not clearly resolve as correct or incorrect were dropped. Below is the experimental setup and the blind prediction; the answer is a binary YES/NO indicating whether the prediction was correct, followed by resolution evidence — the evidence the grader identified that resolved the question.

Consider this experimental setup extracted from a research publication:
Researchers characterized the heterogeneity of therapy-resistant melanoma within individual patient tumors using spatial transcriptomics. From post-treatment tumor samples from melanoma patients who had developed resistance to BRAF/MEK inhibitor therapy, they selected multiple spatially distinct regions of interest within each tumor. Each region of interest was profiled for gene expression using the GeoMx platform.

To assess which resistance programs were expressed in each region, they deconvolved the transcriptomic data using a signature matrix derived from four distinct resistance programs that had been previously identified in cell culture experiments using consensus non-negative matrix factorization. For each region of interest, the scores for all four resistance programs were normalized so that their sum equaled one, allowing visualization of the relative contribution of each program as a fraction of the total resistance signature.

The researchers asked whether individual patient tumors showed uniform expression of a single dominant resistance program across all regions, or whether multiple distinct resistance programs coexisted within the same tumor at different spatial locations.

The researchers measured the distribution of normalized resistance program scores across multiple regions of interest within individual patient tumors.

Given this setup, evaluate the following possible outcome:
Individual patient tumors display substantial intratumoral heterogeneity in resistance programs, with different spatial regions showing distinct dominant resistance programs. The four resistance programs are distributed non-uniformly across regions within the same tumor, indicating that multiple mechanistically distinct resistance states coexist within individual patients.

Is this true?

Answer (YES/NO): YES